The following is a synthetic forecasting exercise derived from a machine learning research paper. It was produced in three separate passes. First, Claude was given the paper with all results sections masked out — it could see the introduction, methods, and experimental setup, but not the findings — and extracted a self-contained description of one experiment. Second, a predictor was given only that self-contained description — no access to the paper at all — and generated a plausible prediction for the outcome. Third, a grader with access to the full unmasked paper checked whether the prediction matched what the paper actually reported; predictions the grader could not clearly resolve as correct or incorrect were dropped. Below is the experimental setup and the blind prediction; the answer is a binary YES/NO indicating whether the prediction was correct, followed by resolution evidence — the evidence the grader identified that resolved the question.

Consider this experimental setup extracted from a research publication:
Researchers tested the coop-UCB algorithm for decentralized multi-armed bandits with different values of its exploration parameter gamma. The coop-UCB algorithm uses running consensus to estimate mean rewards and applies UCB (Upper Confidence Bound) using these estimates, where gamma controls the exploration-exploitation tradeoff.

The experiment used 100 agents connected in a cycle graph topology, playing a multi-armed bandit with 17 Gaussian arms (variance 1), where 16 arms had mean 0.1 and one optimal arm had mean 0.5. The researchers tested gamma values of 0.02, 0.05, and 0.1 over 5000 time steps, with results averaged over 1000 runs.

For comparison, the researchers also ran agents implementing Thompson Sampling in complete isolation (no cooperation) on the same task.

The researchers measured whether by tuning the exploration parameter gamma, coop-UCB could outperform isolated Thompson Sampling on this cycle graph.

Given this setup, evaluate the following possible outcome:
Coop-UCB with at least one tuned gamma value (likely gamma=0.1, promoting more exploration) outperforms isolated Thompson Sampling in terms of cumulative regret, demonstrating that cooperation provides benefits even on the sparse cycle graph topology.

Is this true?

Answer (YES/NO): NO